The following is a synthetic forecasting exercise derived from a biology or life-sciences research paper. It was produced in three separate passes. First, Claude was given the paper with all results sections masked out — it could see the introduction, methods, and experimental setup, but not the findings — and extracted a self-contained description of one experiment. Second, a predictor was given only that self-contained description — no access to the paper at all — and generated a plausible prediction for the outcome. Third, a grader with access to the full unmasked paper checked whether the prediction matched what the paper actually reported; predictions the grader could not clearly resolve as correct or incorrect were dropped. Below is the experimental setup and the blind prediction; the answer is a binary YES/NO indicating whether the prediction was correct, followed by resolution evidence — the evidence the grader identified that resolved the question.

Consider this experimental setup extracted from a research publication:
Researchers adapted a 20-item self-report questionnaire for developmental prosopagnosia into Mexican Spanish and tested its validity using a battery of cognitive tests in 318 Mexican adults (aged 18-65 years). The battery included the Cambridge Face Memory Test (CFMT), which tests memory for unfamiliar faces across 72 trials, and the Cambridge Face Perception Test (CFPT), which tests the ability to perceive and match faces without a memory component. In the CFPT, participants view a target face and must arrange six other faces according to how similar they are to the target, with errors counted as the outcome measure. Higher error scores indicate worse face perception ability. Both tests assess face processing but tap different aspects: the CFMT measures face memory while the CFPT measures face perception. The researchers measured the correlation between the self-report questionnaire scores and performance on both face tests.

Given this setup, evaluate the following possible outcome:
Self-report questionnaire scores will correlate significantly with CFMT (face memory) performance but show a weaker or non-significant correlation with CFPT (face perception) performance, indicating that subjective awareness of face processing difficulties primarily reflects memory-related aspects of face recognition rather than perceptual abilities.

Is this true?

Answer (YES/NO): YES